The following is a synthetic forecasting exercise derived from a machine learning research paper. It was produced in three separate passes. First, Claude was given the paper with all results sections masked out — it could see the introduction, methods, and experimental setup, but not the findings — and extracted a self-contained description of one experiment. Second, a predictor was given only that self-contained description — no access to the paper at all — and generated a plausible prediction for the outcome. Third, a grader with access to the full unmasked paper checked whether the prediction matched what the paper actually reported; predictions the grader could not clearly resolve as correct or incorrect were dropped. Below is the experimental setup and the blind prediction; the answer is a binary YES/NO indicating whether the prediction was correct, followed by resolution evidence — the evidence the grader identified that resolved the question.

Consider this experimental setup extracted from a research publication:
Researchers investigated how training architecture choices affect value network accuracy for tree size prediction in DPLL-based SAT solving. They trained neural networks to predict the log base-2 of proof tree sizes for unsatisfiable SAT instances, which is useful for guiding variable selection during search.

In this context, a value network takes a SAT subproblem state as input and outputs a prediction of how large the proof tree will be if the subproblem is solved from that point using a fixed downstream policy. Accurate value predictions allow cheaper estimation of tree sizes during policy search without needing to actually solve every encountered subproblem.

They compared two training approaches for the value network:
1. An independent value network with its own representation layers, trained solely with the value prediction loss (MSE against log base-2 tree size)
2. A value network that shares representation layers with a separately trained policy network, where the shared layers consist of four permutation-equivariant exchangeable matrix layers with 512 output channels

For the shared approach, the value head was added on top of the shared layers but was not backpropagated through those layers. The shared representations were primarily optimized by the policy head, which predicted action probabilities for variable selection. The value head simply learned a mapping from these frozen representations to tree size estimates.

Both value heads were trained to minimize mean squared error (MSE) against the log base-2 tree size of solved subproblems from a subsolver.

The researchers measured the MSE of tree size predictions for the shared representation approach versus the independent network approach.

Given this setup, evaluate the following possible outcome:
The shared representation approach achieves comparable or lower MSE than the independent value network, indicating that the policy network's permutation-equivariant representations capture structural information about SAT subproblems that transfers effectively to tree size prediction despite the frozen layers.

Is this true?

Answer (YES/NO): YES